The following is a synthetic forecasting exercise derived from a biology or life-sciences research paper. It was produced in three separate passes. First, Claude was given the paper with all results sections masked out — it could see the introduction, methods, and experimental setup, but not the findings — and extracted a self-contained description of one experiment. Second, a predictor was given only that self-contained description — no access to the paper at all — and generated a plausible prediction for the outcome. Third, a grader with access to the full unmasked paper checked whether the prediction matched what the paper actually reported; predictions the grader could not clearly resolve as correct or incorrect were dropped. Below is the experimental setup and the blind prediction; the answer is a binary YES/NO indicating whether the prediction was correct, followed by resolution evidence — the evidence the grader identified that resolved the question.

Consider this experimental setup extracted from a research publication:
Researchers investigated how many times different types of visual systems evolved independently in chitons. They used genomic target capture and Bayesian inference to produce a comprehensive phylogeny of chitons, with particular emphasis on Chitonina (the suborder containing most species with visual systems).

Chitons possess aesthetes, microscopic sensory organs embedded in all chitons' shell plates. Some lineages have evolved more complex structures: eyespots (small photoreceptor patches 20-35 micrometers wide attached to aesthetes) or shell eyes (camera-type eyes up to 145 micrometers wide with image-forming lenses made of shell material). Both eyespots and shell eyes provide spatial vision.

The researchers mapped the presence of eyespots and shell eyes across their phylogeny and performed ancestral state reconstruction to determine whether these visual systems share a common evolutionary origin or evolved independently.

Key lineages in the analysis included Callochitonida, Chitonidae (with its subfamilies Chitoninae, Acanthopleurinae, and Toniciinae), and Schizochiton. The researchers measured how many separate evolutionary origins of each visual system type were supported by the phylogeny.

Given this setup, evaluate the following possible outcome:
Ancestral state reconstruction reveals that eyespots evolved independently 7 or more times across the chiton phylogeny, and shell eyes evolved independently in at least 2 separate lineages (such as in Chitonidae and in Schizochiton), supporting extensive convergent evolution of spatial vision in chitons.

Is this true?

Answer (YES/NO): NO